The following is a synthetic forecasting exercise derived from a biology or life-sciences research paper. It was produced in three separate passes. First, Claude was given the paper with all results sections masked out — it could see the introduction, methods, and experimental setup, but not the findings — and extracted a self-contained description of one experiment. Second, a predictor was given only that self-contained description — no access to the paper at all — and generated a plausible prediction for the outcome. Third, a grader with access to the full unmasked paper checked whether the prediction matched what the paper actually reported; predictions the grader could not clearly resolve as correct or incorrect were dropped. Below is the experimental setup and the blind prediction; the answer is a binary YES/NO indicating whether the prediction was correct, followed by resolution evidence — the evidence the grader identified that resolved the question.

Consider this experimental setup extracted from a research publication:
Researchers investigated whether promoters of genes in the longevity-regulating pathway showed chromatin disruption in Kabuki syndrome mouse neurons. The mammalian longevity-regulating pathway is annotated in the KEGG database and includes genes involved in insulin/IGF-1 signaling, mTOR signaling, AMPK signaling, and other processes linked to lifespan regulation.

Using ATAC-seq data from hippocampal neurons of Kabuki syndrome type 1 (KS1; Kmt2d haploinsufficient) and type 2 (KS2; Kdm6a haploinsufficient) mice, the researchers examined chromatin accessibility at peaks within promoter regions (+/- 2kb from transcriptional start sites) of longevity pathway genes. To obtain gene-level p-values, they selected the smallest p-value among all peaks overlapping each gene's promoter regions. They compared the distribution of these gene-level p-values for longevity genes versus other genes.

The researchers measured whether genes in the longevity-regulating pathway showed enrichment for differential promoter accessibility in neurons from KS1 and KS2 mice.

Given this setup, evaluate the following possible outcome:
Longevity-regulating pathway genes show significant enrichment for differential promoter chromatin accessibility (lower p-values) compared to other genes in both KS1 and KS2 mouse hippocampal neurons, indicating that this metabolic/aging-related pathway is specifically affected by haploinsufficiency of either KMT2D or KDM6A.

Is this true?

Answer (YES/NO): YES